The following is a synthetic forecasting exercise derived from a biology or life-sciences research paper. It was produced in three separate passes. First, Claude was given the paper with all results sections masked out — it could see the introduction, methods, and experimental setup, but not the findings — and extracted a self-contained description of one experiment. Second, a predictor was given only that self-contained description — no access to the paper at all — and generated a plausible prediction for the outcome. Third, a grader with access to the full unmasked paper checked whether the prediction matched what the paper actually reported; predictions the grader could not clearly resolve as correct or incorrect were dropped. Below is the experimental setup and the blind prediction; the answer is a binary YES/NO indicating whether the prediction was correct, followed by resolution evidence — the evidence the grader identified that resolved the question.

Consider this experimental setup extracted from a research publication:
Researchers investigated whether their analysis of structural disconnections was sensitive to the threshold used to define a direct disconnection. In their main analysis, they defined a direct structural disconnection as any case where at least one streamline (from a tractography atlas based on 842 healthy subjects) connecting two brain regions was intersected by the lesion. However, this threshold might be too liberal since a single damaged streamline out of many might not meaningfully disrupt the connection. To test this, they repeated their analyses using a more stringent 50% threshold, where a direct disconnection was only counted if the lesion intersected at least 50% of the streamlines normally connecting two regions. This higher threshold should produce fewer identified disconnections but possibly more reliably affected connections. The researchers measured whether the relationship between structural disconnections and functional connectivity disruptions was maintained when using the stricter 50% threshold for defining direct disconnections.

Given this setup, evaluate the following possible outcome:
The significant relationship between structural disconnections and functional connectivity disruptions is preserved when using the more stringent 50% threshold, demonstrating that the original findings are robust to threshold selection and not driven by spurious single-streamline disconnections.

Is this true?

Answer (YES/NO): YES